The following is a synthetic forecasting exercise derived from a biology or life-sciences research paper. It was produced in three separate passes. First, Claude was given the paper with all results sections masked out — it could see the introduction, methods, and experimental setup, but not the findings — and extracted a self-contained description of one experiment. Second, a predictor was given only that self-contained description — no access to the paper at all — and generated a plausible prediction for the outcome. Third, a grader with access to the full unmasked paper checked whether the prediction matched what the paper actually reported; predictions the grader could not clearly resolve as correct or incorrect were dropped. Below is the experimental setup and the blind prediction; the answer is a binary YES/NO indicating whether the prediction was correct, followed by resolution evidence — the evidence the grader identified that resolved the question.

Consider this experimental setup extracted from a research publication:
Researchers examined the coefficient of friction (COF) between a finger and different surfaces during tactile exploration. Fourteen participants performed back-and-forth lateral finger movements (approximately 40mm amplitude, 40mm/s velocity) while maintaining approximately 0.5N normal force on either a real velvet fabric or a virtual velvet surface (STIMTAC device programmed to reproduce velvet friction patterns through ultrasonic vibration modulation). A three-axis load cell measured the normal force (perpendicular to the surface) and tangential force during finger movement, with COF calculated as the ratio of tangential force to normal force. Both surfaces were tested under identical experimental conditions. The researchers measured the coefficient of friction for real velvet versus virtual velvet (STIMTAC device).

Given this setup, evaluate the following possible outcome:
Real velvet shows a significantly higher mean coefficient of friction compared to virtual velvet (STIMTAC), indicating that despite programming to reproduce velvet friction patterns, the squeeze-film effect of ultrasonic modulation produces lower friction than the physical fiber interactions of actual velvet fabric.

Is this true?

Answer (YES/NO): NO